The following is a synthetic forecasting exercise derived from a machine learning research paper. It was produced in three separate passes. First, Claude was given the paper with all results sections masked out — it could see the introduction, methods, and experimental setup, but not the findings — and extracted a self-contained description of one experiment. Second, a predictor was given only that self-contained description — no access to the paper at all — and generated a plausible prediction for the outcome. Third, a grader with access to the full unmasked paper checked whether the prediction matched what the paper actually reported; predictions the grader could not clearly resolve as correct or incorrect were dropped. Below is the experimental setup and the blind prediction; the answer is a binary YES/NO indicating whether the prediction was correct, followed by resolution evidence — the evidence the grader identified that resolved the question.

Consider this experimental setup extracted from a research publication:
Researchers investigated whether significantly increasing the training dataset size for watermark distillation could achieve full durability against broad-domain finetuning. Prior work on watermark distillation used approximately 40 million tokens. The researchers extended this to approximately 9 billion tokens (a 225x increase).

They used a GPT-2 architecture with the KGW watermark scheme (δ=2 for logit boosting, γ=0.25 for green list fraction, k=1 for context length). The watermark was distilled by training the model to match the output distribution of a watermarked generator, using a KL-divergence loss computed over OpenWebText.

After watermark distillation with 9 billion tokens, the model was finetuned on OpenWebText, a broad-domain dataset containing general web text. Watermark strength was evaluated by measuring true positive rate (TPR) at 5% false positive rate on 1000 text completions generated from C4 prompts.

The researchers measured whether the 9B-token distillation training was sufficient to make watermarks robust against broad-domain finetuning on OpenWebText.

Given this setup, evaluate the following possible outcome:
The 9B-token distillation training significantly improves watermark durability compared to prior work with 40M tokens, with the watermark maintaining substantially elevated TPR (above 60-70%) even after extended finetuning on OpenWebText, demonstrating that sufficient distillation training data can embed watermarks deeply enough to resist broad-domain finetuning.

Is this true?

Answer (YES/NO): NO